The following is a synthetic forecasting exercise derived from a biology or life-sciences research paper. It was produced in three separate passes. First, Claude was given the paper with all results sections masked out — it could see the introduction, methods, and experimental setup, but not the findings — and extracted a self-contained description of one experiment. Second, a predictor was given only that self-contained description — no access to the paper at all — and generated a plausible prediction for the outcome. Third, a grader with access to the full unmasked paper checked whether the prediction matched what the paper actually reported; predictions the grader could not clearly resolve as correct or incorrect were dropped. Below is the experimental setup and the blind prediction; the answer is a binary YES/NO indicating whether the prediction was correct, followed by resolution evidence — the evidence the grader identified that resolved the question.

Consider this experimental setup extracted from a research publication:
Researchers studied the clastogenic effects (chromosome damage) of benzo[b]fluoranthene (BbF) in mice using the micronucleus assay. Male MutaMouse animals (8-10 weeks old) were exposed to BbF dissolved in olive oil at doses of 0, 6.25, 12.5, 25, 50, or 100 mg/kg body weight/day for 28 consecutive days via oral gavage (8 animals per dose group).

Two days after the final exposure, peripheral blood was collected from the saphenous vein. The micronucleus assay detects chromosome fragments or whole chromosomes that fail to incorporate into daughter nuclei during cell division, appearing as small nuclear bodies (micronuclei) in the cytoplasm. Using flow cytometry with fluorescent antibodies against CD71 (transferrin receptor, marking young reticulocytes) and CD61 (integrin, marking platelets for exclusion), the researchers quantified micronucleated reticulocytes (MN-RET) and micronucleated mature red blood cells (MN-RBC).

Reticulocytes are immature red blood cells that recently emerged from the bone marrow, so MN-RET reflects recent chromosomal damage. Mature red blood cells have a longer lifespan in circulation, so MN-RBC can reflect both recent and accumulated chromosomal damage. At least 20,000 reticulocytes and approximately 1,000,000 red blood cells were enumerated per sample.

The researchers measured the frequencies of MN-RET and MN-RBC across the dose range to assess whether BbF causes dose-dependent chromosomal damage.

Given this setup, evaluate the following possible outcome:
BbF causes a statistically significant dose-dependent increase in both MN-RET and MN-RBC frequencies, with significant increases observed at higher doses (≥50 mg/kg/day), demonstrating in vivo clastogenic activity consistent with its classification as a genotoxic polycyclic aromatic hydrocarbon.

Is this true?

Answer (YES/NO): NO